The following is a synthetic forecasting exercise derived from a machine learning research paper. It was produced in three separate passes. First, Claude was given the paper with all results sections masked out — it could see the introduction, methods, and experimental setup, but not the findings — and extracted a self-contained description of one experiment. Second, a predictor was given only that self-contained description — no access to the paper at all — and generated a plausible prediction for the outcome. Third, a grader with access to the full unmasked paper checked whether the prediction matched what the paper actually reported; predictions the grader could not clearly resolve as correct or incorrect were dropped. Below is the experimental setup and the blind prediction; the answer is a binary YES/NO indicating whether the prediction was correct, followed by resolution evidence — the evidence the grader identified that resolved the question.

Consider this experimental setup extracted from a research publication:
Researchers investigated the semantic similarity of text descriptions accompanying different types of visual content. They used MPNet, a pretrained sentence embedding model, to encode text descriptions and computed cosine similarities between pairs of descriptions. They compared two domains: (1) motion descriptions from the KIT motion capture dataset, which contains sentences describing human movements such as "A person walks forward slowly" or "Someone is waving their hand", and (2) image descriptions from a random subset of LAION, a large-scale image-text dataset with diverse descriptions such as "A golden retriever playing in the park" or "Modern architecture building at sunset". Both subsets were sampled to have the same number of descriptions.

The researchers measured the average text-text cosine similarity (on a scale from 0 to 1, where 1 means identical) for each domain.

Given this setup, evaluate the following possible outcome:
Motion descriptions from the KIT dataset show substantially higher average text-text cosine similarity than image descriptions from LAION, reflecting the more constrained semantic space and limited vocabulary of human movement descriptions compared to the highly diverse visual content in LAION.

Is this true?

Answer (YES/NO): YES